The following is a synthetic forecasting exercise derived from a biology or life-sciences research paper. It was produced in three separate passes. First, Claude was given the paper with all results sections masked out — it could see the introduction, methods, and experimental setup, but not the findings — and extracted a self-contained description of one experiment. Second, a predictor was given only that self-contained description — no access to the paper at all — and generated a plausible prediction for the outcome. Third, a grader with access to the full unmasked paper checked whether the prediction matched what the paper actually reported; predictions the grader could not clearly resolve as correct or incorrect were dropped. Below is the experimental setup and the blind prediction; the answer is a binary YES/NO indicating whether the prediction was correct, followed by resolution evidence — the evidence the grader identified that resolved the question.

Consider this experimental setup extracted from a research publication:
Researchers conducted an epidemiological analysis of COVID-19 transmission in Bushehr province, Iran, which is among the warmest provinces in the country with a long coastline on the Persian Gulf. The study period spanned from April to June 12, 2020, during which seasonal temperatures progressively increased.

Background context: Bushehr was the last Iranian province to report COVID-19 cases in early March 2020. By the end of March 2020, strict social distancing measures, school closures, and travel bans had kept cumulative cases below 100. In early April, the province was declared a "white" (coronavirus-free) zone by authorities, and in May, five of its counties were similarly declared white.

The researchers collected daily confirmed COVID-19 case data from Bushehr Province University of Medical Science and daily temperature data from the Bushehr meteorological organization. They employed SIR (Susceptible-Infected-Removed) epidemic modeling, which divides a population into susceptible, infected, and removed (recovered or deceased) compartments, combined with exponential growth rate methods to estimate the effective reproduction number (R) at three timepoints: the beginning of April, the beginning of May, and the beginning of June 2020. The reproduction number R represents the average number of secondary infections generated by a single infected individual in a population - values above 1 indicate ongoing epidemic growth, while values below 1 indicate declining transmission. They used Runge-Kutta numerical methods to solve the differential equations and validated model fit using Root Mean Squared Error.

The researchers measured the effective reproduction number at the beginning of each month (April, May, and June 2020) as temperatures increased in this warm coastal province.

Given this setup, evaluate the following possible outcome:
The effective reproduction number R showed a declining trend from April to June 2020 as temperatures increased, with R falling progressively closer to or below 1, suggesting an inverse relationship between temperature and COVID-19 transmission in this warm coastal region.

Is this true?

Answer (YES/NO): NO